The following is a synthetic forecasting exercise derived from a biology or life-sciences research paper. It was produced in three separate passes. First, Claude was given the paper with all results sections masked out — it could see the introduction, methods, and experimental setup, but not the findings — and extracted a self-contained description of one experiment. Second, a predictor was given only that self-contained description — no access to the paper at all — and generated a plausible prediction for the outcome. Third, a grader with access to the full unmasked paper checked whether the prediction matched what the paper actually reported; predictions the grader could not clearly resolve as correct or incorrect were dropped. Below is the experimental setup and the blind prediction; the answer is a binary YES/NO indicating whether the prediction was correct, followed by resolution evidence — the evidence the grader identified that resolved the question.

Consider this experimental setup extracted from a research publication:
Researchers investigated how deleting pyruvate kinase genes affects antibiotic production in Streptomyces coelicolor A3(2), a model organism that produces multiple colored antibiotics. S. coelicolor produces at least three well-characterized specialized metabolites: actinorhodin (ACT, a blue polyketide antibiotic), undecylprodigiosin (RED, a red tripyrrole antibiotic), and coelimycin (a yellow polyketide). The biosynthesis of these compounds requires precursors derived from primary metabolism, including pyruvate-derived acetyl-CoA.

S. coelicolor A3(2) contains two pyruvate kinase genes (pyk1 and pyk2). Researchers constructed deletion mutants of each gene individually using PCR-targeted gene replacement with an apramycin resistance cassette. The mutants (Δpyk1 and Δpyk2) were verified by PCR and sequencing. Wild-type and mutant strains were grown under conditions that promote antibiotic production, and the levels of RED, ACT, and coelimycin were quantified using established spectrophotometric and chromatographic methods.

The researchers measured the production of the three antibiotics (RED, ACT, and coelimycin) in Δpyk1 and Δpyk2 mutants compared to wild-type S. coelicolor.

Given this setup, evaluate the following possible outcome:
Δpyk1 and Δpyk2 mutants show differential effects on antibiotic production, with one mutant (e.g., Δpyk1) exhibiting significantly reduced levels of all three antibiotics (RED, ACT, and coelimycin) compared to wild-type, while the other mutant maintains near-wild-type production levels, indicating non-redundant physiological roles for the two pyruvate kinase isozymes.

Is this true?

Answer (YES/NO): NO